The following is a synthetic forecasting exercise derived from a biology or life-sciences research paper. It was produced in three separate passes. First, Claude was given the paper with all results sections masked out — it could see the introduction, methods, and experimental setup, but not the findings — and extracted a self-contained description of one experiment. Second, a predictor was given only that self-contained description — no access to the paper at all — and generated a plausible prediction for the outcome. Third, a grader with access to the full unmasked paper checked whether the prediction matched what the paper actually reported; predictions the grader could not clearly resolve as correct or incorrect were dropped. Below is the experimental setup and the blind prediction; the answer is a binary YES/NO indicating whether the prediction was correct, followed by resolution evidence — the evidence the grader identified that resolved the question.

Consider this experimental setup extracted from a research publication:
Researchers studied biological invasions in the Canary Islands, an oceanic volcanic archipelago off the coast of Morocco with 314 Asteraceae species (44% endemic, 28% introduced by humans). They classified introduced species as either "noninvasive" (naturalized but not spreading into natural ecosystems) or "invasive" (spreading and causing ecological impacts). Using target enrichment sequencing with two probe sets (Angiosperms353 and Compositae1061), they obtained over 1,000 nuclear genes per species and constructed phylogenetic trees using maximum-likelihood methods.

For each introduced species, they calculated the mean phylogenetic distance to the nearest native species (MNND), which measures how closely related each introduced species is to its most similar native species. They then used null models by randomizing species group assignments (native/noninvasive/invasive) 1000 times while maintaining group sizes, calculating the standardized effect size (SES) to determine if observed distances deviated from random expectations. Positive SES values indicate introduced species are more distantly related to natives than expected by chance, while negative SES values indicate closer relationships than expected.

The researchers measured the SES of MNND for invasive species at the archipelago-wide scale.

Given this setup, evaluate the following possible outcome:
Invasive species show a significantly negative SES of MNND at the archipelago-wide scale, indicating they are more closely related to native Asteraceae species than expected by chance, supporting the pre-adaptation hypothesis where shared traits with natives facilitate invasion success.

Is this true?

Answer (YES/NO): NO